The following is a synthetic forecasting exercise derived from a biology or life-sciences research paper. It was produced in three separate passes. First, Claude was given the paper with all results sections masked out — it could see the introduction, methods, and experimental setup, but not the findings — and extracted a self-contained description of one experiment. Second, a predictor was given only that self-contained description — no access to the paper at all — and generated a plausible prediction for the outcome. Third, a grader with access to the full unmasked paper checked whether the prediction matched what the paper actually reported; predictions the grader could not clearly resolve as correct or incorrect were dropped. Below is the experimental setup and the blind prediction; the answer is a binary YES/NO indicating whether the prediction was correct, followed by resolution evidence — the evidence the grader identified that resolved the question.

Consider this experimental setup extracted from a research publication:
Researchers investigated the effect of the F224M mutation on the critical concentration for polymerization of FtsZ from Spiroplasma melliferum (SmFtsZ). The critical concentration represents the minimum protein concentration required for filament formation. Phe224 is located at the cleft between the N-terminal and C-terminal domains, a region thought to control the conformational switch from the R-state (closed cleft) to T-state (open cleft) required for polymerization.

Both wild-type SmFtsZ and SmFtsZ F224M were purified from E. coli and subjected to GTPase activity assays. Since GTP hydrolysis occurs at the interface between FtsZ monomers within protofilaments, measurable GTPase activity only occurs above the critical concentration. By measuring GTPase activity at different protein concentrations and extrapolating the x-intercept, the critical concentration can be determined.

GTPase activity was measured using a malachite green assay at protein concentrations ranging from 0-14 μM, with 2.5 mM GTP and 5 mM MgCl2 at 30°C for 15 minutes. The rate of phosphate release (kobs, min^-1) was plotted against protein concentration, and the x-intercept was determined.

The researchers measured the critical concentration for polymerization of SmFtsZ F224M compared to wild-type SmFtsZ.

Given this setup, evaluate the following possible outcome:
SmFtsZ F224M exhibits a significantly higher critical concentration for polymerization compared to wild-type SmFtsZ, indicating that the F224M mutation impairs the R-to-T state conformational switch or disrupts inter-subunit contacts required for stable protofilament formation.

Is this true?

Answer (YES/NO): NO